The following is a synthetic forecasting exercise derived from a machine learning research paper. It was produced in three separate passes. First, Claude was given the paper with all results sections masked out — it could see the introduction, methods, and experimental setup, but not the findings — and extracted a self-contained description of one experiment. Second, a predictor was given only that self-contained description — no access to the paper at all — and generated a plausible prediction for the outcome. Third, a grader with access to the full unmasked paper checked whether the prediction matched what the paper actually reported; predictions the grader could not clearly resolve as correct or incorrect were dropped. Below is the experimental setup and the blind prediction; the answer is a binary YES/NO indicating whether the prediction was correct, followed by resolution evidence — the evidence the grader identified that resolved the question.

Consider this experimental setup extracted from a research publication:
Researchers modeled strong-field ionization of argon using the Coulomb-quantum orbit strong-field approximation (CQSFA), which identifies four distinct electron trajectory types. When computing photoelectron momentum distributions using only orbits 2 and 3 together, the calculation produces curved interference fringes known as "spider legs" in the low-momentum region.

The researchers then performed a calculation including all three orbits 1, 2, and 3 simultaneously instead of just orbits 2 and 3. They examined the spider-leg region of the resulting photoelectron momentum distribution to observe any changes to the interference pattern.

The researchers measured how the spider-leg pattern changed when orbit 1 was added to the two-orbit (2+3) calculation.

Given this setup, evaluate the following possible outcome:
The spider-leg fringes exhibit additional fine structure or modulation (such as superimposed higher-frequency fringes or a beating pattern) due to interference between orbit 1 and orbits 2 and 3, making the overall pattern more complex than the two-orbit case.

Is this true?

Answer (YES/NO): YES